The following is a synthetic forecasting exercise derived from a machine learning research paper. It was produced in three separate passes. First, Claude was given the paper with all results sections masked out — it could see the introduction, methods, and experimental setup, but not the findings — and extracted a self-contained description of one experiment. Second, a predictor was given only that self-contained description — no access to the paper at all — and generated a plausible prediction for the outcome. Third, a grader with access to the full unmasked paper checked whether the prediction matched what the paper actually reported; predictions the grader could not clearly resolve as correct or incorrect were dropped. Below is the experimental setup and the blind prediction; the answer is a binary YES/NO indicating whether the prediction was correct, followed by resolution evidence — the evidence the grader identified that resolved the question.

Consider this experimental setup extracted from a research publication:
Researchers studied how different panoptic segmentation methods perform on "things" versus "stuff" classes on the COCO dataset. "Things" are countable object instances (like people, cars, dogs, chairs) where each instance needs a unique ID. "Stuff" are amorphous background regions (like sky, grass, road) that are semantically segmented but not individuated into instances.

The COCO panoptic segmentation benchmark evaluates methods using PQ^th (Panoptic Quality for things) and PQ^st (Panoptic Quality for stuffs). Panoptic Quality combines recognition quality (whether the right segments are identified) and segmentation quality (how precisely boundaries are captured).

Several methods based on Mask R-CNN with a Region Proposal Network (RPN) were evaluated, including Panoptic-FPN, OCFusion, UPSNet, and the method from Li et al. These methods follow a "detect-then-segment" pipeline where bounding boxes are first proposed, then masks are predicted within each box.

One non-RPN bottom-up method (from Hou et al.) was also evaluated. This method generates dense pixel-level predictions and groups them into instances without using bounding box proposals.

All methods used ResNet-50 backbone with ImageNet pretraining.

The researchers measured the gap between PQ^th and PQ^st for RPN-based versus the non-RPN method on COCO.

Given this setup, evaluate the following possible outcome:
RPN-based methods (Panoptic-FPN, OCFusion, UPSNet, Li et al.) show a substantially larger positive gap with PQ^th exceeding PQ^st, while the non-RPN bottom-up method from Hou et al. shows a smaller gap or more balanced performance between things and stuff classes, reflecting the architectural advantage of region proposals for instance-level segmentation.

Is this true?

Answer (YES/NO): YES